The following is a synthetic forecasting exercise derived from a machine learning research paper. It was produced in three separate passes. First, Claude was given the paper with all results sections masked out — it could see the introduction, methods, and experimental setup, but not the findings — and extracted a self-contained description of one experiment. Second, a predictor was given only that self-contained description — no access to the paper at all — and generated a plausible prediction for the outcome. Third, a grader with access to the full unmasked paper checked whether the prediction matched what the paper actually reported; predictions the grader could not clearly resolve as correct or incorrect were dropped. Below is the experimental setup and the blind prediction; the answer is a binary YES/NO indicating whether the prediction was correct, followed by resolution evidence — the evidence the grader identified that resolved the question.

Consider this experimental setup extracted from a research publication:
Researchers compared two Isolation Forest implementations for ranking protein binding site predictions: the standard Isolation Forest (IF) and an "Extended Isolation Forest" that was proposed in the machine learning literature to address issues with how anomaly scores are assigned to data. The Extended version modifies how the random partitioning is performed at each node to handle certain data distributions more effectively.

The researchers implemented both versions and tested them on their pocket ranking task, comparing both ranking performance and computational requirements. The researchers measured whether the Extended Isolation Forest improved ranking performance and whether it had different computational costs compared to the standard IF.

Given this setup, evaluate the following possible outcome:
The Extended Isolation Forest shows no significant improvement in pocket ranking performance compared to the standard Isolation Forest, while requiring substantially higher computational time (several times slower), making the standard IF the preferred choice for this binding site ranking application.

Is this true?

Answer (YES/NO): NO